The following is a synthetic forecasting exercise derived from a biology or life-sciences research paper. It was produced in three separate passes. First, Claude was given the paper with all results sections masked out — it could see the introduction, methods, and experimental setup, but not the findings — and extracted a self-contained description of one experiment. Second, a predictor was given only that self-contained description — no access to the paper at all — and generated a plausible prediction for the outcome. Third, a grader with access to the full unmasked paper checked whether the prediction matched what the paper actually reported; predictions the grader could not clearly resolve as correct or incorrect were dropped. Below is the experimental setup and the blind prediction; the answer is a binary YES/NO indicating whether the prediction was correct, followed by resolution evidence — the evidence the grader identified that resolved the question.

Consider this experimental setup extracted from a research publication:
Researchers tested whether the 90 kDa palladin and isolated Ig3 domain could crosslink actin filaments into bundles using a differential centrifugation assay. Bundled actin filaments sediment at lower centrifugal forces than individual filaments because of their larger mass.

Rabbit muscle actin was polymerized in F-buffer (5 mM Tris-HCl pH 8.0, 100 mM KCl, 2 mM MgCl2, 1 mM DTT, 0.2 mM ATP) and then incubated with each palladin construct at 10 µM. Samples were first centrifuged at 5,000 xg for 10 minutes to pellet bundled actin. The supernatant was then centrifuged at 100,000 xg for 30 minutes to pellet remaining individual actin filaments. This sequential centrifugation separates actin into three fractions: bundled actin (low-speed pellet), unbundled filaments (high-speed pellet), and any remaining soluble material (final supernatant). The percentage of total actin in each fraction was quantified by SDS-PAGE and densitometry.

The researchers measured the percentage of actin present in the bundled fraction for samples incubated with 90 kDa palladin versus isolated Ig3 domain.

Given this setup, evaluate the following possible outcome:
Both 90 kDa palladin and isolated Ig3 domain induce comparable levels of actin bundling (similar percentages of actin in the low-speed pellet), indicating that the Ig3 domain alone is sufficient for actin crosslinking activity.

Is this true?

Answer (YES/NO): NO